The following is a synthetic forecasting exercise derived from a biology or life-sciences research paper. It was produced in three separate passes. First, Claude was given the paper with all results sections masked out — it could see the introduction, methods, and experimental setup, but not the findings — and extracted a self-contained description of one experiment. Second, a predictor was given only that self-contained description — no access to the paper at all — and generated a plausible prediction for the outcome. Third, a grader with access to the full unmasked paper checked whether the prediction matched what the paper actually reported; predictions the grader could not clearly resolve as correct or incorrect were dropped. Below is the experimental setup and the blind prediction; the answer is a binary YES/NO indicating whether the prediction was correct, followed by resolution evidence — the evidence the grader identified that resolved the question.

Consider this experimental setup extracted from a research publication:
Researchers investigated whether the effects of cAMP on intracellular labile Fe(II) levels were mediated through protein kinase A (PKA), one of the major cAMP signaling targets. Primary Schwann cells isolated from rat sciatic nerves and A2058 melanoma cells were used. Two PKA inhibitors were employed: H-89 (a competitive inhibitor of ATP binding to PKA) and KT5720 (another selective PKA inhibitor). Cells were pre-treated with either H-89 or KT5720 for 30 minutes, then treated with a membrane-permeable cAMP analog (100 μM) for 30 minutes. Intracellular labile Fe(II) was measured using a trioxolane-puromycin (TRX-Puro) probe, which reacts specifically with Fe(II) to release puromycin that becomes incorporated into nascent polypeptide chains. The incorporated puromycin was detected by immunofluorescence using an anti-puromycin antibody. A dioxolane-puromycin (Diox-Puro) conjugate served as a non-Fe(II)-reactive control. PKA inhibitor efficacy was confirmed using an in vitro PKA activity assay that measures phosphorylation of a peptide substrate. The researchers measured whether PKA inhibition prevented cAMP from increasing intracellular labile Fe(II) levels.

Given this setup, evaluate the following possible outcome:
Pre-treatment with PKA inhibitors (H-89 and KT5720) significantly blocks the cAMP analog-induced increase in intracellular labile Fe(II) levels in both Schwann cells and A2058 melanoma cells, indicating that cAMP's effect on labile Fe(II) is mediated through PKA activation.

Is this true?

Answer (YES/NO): NO